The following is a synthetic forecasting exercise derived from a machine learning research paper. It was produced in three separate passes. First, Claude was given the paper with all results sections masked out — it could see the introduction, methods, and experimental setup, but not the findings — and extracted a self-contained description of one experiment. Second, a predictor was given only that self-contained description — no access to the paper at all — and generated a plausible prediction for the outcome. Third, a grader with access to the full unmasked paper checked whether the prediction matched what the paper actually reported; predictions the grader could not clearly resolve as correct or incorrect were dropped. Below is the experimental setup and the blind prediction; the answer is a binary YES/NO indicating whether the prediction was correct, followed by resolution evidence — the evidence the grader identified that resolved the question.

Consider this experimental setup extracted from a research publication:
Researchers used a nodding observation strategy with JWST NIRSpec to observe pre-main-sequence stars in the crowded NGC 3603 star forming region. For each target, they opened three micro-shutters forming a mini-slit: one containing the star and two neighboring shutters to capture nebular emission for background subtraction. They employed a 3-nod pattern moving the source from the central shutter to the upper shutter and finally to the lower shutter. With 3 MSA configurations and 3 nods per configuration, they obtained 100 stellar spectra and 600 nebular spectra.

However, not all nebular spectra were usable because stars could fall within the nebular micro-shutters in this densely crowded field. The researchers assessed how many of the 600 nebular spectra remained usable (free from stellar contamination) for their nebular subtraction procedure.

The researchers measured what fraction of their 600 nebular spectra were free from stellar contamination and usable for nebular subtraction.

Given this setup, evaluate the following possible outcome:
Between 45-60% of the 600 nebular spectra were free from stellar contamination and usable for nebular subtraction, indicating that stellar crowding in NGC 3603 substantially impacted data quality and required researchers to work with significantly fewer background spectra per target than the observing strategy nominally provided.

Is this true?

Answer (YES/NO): NO